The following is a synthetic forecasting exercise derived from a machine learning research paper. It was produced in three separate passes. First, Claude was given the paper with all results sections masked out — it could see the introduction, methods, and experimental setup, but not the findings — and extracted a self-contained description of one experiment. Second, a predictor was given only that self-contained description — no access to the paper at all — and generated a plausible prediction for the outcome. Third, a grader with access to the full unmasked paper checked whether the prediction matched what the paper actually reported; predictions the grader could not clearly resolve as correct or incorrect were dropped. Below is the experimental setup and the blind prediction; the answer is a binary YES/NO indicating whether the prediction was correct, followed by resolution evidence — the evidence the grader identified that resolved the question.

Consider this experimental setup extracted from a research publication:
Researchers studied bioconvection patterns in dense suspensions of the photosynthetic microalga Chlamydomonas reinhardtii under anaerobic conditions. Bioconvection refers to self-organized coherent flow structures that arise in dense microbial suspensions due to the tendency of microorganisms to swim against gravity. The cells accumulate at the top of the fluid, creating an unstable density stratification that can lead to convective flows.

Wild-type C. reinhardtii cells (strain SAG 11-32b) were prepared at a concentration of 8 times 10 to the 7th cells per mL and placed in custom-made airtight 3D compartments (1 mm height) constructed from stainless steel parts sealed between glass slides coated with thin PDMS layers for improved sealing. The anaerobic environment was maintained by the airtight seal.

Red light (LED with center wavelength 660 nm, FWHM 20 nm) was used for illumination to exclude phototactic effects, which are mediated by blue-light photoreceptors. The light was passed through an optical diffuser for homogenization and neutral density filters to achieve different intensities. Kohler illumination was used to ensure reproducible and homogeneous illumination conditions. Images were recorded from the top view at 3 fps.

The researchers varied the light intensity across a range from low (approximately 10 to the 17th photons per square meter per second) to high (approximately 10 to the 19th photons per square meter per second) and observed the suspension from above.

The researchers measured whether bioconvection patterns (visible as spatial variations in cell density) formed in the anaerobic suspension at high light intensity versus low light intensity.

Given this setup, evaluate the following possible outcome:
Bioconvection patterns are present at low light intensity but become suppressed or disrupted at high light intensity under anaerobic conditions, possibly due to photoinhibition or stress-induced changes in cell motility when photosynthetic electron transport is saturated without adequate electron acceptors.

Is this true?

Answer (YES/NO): YES